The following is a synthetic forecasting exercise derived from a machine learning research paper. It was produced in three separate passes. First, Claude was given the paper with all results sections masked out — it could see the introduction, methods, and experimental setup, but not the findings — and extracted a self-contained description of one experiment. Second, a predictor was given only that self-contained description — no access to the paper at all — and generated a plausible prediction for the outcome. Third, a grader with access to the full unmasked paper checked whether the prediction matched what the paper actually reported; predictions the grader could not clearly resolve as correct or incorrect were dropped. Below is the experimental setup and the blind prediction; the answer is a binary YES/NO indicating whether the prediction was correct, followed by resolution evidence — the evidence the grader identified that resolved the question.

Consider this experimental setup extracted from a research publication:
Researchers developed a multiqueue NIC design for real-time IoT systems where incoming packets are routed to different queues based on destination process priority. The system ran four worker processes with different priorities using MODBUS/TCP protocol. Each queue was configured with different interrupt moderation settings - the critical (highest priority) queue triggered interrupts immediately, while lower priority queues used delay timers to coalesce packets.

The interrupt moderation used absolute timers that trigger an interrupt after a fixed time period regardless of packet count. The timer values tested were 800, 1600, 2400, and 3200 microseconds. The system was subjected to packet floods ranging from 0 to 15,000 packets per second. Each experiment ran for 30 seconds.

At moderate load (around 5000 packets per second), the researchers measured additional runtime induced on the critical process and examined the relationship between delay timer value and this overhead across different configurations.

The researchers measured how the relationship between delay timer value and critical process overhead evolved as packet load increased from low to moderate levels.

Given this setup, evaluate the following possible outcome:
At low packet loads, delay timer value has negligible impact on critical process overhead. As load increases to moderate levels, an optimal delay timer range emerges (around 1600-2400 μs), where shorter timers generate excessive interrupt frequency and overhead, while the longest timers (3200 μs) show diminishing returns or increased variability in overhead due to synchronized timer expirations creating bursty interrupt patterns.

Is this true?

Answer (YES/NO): NO